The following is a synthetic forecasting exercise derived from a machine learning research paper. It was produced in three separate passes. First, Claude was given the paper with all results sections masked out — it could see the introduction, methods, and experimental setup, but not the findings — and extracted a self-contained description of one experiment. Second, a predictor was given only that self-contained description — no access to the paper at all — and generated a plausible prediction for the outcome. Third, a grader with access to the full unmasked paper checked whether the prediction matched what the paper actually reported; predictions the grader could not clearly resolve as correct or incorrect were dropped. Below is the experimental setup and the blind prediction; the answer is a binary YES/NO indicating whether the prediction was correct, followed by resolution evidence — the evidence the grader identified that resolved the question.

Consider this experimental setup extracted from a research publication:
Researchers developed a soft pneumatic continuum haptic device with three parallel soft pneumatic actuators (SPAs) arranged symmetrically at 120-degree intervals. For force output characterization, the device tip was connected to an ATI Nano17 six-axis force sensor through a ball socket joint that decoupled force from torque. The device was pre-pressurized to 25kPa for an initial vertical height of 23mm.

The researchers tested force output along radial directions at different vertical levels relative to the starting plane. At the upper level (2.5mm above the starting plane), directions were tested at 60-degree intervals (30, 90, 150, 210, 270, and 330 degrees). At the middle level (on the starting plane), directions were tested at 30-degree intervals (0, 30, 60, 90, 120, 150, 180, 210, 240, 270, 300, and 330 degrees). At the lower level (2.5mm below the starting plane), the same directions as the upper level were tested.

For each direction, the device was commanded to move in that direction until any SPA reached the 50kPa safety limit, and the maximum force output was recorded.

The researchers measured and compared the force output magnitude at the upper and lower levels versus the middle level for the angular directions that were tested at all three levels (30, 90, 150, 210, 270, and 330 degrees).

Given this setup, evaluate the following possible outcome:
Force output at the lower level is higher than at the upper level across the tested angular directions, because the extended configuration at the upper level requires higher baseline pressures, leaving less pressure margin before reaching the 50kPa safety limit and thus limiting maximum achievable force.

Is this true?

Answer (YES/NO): NO